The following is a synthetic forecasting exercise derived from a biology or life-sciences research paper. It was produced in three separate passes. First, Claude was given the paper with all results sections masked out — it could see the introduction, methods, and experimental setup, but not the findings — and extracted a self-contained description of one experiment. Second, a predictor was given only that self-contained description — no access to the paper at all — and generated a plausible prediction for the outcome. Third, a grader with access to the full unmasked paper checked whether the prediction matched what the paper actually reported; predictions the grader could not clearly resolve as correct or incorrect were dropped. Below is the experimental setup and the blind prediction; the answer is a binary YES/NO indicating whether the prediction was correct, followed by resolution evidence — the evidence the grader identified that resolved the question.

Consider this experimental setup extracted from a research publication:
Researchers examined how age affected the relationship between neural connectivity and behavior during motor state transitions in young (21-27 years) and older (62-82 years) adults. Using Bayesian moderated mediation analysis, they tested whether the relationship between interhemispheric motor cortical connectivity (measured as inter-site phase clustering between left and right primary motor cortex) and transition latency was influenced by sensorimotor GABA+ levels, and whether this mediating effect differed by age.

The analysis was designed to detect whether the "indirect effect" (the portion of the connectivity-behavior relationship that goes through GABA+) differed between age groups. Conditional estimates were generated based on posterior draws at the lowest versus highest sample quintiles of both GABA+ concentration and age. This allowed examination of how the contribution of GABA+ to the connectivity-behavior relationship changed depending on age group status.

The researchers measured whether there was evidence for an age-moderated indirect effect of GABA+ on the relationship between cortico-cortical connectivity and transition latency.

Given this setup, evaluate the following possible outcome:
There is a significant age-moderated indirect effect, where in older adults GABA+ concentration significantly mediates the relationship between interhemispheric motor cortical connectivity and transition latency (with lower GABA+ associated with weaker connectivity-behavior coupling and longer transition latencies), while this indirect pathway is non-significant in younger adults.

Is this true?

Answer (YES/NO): NO